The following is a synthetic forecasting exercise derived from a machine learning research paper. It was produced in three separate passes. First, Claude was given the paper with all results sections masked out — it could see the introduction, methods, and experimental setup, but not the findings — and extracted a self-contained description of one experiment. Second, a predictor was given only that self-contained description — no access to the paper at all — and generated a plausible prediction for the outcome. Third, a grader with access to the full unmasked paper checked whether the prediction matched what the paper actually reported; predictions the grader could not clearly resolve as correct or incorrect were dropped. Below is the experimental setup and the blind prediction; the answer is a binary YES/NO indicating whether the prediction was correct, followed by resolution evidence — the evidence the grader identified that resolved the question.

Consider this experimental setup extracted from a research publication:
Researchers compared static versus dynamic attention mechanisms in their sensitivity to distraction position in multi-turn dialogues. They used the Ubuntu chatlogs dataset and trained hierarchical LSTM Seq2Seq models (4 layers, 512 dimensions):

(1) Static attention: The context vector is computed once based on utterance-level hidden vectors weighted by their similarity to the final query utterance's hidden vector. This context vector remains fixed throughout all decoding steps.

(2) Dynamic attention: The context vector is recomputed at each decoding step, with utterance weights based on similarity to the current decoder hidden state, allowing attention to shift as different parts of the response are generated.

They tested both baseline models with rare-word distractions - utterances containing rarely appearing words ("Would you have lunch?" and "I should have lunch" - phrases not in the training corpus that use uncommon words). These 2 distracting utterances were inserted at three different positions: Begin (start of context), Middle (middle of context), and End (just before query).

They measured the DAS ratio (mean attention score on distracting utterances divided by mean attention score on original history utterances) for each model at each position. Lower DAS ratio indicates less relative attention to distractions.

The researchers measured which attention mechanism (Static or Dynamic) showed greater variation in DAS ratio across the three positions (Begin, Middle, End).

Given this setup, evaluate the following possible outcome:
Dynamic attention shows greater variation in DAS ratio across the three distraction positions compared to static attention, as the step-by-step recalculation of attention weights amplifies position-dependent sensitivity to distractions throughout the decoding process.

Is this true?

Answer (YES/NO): NO